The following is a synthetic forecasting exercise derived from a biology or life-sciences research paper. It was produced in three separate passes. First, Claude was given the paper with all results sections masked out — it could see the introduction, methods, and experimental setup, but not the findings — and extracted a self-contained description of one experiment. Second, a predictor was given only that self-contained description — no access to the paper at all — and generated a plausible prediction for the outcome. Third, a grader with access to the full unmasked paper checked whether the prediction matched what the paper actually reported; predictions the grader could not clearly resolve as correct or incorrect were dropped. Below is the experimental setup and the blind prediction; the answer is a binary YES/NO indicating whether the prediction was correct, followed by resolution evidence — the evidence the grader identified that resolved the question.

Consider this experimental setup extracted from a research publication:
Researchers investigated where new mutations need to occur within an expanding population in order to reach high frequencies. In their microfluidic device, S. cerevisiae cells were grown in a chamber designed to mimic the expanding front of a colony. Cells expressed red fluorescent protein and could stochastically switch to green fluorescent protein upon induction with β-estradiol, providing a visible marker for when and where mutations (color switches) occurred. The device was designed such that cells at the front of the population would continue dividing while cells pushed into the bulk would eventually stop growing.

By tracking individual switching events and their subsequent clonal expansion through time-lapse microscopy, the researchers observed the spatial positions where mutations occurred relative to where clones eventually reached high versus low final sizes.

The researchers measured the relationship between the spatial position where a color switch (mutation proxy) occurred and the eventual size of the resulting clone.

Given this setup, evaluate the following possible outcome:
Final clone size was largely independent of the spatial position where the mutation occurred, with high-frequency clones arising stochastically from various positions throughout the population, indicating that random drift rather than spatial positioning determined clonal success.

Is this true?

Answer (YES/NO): NO